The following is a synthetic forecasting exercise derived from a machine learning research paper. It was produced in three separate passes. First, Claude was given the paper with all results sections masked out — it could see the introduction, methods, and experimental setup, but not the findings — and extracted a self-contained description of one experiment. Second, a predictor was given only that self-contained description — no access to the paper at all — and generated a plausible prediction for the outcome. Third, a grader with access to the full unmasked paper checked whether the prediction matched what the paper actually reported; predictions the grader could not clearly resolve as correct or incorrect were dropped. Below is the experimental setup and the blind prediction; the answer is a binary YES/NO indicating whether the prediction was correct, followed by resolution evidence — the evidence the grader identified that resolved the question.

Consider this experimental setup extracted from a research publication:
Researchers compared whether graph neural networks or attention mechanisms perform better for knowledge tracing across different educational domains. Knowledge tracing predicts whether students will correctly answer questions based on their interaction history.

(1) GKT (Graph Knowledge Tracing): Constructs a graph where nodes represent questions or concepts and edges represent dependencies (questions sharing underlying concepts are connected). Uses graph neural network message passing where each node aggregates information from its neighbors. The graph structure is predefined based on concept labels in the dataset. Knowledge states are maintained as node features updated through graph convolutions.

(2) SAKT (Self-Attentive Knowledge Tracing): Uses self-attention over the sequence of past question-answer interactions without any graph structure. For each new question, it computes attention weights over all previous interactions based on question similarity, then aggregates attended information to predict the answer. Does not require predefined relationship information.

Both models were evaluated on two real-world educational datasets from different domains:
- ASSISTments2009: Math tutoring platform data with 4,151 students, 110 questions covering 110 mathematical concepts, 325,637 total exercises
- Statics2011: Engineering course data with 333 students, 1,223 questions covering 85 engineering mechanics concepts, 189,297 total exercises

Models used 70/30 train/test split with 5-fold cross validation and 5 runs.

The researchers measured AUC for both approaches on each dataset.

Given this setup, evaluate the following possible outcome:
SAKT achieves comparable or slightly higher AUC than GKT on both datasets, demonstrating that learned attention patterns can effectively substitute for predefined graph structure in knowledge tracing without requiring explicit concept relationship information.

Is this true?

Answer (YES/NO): NO